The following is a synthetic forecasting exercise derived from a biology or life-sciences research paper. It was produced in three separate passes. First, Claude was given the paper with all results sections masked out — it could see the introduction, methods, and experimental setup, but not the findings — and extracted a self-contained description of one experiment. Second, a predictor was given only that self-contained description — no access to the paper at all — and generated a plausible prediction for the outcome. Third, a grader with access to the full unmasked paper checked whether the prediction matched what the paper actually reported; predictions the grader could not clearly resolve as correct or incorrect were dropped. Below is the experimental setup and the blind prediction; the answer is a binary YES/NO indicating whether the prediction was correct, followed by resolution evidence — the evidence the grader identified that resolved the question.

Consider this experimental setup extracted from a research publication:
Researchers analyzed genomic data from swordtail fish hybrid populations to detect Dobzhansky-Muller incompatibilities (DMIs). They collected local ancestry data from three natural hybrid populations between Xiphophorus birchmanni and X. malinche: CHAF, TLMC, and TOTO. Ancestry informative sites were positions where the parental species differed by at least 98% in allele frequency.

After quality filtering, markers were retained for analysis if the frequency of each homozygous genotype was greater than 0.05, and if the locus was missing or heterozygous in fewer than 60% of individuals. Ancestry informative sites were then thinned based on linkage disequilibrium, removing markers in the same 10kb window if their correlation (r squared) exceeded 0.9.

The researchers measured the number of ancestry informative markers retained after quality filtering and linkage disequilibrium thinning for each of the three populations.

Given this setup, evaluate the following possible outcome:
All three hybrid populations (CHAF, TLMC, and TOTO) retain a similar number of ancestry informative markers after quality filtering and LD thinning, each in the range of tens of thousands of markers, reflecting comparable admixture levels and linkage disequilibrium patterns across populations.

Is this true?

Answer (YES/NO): NO